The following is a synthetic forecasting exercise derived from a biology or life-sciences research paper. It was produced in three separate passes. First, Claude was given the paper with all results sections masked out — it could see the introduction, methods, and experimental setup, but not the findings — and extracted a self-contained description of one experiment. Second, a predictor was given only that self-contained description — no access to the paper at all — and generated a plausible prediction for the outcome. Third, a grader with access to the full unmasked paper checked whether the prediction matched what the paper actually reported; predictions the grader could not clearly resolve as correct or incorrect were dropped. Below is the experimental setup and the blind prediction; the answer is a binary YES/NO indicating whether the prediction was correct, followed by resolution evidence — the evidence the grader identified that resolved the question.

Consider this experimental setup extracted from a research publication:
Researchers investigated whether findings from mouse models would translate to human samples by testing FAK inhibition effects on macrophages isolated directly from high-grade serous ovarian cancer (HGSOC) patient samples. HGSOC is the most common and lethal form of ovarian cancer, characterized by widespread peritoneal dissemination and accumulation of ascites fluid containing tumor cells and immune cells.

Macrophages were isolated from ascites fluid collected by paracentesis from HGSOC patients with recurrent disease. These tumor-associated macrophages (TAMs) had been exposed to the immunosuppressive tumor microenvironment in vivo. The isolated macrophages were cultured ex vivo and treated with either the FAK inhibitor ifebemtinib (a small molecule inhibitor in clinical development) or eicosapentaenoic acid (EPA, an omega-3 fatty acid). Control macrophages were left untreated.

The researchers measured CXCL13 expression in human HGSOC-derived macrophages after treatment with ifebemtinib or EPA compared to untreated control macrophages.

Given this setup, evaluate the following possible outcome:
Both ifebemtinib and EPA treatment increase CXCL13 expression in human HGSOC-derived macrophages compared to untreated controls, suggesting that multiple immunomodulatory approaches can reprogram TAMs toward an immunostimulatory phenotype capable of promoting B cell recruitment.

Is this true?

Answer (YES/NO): YES